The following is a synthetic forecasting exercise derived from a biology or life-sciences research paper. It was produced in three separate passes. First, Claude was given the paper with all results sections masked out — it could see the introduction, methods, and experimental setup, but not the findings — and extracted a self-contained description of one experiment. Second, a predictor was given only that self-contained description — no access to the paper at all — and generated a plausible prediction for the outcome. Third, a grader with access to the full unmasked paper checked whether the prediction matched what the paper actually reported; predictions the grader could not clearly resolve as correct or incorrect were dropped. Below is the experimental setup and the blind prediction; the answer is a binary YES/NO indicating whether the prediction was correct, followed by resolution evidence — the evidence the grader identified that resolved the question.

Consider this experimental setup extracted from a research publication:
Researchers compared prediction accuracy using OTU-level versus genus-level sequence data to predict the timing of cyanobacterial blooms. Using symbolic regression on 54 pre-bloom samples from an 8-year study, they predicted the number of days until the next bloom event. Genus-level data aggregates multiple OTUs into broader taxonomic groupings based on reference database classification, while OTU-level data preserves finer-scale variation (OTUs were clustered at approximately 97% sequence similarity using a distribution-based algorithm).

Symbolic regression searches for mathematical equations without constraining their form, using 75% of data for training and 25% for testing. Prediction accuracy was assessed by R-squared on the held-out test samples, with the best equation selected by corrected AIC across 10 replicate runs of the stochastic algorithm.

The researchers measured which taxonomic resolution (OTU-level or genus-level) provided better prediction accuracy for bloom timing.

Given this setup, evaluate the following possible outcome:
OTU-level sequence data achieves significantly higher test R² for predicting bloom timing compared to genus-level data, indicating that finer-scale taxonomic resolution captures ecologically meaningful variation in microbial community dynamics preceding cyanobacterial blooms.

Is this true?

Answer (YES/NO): NO